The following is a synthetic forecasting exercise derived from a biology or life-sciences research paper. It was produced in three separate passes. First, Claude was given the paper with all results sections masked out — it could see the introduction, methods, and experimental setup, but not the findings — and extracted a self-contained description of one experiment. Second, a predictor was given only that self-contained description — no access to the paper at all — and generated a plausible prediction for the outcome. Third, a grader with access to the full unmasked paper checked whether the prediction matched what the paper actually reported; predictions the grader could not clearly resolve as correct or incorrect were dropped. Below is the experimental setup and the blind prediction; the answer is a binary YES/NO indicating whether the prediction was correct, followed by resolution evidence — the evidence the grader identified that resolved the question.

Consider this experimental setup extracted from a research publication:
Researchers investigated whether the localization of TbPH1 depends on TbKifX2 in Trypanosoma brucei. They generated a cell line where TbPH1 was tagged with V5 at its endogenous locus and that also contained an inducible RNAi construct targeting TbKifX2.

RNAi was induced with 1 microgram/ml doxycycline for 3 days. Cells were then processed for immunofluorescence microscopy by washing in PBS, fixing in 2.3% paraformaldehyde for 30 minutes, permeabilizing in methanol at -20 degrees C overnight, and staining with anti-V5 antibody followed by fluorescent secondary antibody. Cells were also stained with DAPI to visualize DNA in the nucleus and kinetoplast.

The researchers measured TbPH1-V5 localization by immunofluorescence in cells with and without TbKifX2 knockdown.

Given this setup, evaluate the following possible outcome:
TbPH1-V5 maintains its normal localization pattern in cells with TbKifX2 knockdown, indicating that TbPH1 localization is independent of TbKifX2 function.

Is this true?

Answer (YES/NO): NO